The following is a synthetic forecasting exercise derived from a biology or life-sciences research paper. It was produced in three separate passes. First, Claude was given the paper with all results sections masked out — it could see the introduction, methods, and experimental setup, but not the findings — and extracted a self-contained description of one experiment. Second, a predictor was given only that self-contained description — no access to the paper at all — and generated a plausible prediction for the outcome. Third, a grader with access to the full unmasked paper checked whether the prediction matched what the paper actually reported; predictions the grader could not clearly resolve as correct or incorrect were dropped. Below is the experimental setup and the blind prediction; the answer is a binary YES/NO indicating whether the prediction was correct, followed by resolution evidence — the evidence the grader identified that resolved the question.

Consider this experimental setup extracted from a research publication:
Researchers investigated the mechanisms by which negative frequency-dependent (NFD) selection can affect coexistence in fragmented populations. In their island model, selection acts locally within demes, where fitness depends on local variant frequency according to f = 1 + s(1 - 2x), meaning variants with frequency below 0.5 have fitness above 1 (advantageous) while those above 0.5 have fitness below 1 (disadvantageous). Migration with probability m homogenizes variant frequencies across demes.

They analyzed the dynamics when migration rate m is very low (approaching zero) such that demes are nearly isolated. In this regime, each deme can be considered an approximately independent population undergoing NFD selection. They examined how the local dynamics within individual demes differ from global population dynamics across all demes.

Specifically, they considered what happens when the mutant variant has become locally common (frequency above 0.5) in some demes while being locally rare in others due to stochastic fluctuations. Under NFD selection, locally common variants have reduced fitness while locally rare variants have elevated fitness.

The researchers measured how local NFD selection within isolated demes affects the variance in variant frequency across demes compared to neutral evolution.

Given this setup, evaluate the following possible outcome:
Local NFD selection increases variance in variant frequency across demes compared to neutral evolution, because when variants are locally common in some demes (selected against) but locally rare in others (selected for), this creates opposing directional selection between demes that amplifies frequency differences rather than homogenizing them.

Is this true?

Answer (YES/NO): YES